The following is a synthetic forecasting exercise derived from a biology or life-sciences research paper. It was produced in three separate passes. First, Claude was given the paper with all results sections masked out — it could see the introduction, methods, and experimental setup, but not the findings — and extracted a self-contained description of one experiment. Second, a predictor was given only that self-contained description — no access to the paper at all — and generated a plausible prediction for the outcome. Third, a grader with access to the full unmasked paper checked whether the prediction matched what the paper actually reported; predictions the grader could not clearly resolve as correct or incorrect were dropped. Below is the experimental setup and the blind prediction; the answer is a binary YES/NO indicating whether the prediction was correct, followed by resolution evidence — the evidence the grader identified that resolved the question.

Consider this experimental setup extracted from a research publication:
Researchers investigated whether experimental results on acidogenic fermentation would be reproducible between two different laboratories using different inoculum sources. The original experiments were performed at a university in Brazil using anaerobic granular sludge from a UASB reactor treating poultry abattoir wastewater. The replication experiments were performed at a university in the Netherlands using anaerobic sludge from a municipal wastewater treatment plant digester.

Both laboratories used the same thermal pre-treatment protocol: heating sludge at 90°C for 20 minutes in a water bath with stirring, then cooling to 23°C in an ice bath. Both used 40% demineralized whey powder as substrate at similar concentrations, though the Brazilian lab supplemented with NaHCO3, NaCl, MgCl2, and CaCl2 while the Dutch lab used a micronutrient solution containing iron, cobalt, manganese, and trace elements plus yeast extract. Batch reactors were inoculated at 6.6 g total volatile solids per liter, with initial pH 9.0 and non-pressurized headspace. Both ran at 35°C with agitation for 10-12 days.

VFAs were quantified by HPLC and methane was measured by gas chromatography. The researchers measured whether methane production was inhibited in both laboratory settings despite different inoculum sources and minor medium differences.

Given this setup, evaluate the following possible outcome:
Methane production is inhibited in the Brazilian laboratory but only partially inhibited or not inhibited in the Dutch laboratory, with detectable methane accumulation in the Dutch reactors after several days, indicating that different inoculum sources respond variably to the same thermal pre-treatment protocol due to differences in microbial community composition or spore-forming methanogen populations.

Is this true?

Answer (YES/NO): NO